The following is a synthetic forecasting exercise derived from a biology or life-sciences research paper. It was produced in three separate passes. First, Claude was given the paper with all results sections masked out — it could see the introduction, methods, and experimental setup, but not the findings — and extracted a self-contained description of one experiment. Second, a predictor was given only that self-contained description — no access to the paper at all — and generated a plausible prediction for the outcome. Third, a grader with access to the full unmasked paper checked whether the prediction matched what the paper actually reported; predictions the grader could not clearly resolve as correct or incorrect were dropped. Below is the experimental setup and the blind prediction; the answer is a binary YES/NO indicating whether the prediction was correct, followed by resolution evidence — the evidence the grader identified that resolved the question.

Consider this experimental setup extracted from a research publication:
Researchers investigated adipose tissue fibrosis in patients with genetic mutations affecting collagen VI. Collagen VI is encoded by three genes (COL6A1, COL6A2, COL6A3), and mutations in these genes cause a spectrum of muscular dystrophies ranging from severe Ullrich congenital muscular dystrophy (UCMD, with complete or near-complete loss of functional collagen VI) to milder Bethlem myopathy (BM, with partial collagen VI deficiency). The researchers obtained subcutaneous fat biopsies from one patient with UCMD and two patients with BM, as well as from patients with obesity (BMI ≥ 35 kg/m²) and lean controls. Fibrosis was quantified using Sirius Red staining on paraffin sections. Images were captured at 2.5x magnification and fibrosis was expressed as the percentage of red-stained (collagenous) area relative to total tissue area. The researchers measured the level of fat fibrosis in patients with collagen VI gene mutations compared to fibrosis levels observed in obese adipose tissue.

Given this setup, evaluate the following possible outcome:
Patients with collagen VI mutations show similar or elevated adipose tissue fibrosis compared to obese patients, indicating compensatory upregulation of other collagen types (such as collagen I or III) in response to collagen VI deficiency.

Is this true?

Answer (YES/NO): YES